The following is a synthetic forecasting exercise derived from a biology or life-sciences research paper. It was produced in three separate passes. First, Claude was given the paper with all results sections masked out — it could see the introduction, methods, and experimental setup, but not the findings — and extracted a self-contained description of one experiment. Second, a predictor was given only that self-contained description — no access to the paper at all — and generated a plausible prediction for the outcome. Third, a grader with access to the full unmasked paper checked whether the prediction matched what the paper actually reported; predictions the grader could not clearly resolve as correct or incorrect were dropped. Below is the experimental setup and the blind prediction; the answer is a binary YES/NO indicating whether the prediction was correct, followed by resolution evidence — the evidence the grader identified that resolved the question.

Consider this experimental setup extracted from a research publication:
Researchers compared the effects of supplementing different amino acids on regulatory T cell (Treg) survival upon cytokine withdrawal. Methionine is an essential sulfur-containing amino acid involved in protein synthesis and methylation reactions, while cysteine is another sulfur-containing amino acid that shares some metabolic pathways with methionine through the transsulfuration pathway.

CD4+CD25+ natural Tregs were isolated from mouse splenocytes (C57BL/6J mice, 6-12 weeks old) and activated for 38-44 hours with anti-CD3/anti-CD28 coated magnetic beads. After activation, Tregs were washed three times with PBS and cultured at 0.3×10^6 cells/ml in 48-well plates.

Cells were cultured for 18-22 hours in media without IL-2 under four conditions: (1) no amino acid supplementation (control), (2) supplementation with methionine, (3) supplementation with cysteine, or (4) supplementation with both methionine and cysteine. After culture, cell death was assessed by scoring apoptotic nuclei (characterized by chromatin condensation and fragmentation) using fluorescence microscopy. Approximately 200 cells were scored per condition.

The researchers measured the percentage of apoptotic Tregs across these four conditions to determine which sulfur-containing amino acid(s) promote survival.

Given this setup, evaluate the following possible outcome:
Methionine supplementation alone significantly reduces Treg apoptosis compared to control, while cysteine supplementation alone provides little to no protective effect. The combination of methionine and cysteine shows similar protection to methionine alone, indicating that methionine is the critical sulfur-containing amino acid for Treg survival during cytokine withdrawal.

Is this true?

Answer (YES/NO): YES